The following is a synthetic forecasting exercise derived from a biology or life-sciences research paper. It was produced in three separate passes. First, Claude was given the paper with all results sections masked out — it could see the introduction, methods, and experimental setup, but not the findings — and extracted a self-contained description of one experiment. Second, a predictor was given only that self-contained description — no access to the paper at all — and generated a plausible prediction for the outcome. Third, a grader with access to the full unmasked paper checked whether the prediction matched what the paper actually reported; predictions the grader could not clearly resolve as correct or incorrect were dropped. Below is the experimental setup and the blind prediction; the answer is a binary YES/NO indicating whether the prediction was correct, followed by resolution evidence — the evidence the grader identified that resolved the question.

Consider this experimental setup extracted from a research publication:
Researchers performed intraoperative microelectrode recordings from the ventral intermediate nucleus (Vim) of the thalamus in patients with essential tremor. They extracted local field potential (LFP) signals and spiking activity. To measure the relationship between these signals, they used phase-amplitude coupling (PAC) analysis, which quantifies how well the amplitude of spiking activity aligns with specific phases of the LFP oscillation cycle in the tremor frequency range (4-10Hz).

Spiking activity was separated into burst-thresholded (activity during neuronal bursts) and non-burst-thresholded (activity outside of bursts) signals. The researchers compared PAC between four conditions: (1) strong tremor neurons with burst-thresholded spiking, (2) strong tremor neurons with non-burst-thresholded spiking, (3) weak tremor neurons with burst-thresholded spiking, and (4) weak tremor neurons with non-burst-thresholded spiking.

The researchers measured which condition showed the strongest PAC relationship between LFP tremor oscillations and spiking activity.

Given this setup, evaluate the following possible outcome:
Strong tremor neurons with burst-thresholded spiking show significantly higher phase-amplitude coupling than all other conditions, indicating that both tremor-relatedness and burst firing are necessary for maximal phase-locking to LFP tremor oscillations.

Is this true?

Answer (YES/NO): YES